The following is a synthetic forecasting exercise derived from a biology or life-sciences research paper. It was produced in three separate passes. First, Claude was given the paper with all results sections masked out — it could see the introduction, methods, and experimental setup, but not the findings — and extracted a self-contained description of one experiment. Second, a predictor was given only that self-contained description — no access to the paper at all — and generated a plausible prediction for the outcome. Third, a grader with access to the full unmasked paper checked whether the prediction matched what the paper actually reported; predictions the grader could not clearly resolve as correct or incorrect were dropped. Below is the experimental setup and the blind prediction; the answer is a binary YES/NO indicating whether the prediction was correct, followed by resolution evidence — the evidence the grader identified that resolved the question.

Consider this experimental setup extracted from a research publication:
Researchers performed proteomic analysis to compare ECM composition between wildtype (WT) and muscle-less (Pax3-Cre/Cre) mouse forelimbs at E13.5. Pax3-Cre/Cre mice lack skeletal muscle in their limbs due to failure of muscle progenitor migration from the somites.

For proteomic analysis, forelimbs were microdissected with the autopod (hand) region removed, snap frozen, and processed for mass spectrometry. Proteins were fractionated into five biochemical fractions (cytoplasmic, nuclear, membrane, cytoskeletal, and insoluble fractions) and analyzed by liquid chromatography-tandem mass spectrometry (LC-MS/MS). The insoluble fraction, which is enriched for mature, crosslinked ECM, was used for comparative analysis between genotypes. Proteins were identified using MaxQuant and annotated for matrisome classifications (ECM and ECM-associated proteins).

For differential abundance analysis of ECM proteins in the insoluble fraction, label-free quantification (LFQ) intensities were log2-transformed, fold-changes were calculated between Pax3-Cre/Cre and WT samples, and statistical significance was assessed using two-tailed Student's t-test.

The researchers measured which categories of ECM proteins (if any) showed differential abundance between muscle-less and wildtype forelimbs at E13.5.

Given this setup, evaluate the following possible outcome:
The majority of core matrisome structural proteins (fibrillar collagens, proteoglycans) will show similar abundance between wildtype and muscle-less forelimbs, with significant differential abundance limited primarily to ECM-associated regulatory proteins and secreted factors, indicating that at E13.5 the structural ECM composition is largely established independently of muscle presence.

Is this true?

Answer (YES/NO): NO